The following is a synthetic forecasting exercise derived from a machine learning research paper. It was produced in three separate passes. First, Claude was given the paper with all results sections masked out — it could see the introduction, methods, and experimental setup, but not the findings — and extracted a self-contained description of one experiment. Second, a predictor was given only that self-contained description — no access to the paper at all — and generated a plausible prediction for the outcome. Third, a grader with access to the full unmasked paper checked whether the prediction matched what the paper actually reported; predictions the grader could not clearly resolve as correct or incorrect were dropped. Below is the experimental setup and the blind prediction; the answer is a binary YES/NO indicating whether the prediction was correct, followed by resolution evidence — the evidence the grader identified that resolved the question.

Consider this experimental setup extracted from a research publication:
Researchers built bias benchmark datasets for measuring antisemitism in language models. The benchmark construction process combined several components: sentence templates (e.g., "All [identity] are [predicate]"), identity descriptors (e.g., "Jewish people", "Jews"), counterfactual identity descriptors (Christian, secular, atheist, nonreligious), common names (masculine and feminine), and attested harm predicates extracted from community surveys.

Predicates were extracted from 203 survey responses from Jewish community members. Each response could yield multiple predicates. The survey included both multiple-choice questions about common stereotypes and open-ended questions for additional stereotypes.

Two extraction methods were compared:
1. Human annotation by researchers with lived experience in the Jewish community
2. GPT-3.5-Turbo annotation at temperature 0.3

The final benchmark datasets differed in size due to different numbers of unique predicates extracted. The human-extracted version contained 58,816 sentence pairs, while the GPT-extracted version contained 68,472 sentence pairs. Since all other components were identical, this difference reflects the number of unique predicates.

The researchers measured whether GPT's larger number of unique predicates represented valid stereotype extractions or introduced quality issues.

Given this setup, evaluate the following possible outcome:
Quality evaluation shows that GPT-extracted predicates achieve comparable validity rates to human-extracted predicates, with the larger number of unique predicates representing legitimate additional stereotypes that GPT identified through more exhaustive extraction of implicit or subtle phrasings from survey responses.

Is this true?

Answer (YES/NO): NO